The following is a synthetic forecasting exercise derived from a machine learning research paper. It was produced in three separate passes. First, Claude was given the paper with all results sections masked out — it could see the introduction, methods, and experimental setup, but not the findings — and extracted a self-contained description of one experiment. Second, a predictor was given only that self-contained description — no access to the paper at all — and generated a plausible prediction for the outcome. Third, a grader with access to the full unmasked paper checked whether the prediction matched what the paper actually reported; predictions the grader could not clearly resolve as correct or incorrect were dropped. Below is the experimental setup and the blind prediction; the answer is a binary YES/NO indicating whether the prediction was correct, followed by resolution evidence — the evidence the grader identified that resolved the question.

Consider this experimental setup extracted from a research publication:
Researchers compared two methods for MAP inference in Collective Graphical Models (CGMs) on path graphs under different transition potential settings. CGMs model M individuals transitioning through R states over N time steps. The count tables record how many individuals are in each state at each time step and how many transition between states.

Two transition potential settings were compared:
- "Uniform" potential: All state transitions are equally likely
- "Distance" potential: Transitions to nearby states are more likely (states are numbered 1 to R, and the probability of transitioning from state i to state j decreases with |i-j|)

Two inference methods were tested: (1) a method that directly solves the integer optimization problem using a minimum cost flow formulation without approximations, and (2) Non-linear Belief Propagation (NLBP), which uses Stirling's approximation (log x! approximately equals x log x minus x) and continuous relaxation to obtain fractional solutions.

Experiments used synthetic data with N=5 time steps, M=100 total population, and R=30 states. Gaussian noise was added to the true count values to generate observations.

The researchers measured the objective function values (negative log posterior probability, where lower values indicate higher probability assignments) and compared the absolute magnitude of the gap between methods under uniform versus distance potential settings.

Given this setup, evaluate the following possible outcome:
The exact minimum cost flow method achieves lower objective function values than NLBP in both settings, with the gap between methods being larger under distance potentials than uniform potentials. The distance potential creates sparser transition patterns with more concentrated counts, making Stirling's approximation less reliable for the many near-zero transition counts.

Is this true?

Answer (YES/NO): YES